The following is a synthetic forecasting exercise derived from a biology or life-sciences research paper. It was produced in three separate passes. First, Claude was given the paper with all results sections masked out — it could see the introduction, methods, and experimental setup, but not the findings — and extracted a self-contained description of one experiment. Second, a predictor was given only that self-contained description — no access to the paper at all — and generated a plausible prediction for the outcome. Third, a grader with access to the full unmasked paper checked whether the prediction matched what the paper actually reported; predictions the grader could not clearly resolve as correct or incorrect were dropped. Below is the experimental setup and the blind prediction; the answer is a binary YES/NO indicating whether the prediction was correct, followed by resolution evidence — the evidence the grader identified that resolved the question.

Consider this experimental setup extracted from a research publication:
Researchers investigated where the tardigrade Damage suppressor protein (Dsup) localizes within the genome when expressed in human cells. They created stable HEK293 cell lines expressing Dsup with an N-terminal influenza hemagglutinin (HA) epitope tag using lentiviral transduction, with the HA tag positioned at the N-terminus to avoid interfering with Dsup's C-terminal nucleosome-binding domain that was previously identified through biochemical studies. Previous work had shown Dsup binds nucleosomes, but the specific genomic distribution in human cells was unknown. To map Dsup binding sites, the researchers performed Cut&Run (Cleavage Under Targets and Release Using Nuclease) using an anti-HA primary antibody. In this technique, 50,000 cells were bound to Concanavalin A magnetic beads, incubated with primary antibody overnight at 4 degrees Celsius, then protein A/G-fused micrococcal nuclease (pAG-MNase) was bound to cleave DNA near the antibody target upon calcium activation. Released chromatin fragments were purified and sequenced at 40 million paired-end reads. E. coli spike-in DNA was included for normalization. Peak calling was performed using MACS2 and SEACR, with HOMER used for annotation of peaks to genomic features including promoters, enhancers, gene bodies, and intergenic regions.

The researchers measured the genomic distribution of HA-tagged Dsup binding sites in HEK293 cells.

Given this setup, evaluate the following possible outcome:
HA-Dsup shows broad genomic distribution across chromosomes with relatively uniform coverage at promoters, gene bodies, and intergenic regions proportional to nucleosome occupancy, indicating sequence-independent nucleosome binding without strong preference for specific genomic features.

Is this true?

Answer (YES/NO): NO